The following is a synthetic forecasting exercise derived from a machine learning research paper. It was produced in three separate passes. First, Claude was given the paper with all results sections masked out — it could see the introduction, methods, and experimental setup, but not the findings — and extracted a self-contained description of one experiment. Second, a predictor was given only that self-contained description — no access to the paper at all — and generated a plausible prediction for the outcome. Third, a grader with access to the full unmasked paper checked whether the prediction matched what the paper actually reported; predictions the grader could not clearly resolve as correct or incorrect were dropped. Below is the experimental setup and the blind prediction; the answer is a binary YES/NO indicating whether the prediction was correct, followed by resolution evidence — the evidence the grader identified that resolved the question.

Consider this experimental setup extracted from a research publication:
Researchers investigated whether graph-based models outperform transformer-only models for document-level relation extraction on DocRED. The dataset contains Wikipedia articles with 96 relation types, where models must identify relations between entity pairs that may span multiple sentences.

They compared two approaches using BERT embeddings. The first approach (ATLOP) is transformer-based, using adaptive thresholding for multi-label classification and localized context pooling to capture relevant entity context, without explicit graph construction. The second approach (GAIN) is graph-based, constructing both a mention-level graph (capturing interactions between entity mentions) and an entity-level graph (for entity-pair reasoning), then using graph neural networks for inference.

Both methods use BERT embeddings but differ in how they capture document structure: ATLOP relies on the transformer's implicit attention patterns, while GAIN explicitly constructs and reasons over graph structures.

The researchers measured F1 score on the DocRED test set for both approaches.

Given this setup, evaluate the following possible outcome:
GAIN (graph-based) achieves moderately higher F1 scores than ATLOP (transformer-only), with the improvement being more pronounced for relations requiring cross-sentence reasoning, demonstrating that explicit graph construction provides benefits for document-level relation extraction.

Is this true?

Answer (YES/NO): NO